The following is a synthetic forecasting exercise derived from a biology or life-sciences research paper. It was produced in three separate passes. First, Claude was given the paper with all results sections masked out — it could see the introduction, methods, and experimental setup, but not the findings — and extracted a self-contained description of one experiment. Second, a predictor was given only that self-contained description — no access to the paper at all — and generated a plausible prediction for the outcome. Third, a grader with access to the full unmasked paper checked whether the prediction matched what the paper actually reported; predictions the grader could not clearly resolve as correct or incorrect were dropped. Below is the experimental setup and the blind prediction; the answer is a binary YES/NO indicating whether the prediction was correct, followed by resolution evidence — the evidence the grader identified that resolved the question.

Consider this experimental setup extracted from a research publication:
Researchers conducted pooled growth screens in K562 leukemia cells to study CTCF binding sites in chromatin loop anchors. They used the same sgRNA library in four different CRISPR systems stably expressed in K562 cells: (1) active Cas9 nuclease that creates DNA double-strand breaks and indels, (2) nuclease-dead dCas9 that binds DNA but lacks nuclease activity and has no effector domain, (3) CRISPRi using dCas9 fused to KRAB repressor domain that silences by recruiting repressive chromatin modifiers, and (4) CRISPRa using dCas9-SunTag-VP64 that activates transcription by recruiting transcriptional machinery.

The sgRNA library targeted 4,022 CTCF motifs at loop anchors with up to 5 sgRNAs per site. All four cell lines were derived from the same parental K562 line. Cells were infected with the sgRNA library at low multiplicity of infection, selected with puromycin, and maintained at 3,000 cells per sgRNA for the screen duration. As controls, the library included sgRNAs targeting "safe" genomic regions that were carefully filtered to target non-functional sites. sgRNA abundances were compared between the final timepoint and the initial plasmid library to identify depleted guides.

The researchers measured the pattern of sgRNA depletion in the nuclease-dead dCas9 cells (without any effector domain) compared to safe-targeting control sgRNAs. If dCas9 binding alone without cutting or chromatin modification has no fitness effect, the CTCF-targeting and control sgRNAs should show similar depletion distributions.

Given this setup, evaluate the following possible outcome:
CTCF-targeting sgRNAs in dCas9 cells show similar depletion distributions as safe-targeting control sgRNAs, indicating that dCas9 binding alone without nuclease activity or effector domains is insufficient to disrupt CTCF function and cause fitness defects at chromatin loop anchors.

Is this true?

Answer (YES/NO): YES